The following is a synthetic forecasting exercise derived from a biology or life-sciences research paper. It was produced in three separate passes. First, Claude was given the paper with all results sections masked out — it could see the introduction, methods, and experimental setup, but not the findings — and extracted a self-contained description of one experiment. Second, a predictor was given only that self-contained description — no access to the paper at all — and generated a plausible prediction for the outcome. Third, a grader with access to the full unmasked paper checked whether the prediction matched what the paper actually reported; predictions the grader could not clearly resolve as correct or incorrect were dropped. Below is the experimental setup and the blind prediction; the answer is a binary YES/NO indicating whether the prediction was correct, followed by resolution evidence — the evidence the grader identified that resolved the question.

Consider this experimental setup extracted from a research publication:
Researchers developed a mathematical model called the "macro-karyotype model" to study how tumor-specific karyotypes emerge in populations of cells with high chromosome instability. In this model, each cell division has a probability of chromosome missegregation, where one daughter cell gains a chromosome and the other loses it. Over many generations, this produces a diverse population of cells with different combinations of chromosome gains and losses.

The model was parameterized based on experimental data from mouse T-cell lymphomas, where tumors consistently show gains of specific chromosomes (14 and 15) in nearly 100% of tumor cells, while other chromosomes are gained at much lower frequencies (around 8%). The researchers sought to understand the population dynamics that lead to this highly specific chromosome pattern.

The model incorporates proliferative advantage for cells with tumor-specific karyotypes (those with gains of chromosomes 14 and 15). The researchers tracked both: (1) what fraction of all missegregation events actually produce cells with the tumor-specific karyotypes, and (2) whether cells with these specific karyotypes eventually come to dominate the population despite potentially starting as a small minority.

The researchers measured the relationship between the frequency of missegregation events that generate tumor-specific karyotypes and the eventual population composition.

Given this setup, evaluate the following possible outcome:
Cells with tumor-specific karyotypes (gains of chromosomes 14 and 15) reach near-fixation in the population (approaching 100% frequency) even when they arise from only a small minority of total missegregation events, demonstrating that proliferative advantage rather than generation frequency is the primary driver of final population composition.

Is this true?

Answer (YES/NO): YES